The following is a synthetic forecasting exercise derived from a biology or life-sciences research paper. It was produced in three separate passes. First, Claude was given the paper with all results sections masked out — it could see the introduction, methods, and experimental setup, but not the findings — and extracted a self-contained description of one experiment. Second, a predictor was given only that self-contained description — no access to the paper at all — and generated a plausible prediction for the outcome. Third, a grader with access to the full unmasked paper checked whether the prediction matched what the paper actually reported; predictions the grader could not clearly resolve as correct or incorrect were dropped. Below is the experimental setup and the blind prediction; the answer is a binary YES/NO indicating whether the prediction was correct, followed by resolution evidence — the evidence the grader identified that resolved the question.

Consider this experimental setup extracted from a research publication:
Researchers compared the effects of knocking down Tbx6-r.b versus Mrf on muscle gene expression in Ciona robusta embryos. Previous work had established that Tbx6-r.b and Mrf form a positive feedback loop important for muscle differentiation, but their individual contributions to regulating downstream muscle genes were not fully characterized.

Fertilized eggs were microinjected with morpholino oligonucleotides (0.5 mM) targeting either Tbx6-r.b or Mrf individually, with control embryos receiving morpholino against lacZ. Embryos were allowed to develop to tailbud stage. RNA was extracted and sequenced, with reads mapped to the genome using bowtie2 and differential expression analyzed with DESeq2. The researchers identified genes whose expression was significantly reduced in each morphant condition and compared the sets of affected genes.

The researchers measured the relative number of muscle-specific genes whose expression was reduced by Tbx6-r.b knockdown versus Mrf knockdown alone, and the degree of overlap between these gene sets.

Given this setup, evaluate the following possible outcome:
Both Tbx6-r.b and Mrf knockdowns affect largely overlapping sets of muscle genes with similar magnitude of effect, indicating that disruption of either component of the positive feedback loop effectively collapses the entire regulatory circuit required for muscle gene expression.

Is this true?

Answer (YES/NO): YES